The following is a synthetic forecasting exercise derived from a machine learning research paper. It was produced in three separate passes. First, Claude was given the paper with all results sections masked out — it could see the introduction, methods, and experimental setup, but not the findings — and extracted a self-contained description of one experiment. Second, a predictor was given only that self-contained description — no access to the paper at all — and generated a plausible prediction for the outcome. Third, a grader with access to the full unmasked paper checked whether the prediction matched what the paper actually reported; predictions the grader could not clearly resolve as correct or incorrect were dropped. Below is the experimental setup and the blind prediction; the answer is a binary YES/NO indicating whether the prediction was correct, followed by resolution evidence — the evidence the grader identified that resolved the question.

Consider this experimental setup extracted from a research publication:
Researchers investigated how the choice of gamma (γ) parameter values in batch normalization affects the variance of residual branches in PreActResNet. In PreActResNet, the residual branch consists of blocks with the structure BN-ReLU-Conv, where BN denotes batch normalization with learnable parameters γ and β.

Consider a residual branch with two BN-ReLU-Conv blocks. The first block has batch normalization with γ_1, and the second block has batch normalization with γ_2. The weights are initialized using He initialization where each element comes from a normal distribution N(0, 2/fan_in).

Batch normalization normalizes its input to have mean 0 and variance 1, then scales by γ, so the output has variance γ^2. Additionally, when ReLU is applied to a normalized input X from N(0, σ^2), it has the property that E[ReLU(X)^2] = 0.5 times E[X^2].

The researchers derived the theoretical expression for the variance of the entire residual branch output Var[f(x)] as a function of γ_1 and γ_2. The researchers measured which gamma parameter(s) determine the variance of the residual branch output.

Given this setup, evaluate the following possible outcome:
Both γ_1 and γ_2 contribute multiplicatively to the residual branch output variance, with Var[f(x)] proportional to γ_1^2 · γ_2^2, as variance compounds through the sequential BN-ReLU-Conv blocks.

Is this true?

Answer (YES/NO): NO